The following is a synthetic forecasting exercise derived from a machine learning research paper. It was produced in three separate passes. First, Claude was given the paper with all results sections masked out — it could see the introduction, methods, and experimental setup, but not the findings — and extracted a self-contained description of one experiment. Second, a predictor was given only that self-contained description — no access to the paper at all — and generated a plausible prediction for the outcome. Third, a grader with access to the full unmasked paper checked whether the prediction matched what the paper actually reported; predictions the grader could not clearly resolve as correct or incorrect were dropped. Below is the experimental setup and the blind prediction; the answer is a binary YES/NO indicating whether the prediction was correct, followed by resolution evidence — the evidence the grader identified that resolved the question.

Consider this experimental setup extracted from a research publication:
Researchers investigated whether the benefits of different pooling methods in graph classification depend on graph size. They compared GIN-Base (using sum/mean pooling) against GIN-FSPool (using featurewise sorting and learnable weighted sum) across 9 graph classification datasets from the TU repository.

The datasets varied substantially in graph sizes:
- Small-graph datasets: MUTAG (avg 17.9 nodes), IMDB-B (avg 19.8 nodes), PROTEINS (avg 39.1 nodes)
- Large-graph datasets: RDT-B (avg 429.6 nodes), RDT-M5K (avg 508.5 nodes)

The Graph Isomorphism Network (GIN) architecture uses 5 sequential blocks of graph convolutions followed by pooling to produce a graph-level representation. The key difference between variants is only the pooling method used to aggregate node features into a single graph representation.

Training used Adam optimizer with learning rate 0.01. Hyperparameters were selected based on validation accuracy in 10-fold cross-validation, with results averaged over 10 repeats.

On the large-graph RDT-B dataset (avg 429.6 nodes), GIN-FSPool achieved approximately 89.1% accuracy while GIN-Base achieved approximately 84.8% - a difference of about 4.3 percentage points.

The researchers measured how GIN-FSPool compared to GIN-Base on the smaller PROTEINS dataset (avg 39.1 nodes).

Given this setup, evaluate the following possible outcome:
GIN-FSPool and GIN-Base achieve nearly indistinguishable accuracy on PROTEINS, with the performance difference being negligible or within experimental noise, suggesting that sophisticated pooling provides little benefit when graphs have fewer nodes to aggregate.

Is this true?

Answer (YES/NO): YES